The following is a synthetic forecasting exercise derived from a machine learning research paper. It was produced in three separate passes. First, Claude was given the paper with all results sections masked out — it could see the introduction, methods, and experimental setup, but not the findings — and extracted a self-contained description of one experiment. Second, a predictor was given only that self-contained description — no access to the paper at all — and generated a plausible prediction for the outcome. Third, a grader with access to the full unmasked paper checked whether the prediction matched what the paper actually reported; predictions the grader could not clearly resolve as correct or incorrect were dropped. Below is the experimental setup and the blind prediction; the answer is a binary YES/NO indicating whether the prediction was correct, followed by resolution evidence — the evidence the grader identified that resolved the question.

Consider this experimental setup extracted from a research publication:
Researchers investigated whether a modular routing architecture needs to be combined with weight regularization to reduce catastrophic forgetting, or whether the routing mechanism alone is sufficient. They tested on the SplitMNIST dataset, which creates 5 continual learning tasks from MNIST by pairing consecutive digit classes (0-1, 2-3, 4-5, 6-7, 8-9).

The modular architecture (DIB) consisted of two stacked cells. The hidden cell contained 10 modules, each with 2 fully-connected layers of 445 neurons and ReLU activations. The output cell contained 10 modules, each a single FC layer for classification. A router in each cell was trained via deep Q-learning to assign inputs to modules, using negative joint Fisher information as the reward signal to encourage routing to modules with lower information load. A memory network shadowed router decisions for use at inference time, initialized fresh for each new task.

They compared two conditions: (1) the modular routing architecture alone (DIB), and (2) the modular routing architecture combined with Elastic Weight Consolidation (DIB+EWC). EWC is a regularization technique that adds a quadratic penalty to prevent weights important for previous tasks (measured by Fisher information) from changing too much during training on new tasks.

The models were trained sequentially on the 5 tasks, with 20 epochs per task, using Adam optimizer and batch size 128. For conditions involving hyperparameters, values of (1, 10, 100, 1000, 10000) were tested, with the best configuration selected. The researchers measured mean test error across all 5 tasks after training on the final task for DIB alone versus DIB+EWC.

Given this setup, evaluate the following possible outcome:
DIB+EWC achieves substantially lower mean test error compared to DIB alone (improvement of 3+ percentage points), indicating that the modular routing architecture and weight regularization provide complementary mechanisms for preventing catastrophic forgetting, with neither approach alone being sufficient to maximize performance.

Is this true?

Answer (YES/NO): YES